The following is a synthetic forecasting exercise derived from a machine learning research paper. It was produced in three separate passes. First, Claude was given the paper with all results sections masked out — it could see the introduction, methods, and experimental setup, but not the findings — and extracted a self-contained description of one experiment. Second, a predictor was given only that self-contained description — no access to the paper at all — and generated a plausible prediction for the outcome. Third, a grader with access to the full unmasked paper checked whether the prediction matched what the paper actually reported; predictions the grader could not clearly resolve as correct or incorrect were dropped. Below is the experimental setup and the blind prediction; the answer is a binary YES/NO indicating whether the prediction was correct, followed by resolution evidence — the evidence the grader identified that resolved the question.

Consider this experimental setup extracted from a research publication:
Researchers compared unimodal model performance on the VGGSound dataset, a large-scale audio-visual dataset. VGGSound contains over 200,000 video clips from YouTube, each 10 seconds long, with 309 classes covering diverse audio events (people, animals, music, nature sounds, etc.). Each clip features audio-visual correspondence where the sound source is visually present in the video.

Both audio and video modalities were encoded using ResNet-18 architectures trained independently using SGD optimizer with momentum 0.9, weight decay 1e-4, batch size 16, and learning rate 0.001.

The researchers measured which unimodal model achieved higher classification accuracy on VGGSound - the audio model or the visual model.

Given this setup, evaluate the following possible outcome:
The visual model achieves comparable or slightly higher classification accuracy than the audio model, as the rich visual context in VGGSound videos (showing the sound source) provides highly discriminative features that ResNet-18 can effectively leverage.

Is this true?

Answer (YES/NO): NO